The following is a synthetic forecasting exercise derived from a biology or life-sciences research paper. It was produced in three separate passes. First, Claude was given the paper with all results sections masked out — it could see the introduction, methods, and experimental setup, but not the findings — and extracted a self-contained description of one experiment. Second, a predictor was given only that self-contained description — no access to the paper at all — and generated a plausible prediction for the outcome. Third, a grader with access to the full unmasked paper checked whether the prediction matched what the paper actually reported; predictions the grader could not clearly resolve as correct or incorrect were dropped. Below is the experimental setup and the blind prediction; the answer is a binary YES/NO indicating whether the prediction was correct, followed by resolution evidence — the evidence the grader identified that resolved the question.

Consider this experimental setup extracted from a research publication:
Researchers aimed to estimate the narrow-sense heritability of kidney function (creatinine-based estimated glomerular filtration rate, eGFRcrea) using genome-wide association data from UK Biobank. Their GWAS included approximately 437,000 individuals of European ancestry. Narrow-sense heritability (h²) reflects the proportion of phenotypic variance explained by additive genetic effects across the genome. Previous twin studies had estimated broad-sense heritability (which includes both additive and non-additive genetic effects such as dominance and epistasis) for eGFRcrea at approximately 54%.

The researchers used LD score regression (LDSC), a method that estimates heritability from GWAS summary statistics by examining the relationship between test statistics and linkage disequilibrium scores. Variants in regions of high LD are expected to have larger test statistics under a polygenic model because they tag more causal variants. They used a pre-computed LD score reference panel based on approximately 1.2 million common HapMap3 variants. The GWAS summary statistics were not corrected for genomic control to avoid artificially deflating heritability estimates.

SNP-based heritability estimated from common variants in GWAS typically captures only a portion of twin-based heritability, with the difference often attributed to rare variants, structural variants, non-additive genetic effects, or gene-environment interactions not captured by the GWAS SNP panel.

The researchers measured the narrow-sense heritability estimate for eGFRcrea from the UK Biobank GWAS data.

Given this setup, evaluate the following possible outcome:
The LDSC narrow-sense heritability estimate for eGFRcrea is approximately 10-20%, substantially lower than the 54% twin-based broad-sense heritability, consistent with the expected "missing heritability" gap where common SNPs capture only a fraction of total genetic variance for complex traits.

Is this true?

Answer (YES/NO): YES